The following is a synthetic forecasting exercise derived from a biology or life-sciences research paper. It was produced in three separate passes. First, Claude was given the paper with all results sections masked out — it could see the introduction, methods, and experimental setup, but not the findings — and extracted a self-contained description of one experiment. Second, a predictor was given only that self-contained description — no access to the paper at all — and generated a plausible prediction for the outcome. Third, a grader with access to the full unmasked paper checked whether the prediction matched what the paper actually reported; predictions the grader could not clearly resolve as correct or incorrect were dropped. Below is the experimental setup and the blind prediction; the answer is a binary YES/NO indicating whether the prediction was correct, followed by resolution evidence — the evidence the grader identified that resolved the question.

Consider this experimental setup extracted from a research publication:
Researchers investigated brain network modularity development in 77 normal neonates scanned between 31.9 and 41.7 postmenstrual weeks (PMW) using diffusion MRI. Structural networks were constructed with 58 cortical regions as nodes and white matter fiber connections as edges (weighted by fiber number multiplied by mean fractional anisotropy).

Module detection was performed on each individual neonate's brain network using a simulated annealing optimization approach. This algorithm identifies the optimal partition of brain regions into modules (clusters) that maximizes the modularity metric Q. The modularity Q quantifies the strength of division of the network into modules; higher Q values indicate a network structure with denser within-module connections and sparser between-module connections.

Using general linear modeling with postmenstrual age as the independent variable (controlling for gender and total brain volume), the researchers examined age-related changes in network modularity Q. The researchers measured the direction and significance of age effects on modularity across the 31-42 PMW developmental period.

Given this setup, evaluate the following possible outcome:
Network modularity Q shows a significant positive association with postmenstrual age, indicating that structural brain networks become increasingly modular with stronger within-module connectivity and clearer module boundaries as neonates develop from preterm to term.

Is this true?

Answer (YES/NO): NO